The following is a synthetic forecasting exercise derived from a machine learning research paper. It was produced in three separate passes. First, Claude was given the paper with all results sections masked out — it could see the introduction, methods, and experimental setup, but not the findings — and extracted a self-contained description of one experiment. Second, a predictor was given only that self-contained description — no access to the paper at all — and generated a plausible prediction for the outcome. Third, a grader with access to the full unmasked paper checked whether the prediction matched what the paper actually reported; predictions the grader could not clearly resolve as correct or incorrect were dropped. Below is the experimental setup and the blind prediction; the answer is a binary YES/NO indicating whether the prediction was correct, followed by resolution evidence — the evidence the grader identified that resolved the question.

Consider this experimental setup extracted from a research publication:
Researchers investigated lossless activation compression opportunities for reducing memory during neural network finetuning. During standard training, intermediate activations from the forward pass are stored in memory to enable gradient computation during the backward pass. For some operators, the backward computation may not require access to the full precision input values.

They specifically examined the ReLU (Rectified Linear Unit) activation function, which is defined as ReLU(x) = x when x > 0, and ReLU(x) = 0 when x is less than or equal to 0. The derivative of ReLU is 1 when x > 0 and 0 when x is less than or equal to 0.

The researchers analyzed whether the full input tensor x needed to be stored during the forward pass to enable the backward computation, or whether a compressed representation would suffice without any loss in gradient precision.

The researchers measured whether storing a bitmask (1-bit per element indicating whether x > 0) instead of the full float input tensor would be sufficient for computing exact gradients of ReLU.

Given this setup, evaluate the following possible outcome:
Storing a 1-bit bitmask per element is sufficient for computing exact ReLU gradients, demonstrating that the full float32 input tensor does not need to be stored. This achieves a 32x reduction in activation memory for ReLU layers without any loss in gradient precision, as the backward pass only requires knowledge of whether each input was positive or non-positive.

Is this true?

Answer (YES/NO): NO